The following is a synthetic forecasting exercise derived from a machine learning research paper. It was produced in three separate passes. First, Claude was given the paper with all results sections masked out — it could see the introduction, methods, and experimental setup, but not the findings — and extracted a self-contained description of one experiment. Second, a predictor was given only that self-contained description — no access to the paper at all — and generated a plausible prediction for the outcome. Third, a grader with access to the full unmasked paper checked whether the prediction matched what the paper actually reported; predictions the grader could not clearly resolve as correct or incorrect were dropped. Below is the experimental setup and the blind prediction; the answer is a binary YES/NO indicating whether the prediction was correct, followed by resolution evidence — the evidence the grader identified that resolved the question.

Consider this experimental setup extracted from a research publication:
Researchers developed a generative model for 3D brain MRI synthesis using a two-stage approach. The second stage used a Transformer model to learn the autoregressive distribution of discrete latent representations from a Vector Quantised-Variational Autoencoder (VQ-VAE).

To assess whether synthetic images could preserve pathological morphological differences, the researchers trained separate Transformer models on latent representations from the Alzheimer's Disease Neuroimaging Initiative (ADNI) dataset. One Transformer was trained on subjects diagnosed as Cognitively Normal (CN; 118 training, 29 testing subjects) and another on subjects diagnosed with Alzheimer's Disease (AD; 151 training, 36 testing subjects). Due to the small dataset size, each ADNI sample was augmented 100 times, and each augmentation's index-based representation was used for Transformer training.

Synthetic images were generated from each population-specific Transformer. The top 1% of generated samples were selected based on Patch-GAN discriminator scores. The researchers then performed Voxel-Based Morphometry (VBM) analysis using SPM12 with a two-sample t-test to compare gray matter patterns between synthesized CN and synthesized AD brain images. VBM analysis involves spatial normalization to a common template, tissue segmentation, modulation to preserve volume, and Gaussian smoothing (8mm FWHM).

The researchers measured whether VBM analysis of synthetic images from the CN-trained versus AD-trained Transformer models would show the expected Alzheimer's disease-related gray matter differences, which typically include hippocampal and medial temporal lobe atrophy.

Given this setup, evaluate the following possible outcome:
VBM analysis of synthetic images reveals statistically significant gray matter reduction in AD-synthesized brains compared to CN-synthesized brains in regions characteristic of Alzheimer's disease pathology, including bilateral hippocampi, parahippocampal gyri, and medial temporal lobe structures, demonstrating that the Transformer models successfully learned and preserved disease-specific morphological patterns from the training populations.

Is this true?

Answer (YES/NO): YES